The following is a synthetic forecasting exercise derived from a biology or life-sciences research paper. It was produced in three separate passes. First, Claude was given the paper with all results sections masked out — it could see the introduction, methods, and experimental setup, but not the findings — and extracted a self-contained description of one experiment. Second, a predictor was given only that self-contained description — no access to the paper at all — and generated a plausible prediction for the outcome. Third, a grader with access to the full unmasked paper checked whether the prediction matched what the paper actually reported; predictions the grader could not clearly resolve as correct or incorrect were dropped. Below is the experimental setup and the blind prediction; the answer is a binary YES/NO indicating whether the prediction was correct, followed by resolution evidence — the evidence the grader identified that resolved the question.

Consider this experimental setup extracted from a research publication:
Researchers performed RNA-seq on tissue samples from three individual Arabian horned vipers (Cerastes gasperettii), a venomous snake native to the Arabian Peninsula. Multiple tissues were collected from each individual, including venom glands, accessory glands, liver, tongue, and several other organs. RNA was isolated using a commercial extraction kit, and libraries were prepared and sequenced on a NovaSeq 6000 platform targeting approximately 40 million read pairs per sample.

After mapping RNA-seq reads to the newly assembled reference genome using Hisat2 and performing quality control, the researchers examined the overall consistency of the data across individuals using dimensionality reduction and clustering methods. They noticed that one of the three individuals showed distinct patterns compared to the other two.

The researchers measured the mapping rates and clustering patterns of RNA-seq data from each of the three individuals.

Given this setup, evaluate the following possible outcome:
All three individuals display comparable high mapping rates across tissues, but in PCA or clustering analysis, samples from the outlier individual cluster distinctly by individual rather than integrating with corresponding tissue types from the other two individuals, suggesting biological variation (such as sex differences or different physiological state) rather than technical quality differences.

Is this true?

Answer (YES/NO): NO